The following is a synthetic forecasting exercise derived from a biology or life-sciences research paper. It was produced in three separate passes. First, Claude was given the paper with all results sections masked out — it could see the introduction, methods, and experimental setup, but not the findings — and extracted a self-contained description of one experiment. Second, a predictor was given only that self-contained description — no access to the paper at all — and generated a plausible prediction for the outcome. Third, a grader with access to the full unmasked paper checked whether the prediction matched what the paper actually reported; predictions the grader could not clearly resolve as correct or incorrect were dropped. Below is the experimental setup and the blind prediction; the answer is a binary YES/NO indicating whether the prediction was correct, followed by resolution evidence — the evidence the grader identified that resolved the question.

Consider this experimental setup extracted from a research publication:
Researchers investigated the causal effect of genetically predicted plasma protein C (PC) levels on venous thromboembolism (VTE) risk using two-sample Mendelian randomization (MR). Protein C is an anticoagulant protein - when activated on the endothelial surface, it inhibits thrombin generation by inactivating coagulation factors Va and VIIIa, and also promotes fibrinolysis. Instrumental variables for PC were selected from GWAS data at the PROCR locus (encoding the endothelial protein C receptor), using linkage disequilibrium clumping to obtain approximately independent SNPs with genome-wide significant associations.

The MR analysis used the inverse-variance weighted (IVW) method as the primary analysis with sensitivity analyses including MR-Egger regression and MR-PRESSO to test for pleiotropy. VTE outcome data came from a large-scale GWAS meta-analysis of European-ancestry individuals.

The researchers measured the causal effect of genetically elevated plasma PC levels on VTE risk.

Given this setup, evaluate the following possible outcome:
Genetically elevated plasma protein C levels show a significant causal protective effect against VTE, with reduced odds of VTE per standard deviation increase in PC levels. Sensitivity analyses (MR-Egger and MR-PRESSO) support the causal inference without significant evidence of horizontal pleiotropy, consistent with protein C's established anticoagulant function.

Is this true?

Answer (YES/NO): NO